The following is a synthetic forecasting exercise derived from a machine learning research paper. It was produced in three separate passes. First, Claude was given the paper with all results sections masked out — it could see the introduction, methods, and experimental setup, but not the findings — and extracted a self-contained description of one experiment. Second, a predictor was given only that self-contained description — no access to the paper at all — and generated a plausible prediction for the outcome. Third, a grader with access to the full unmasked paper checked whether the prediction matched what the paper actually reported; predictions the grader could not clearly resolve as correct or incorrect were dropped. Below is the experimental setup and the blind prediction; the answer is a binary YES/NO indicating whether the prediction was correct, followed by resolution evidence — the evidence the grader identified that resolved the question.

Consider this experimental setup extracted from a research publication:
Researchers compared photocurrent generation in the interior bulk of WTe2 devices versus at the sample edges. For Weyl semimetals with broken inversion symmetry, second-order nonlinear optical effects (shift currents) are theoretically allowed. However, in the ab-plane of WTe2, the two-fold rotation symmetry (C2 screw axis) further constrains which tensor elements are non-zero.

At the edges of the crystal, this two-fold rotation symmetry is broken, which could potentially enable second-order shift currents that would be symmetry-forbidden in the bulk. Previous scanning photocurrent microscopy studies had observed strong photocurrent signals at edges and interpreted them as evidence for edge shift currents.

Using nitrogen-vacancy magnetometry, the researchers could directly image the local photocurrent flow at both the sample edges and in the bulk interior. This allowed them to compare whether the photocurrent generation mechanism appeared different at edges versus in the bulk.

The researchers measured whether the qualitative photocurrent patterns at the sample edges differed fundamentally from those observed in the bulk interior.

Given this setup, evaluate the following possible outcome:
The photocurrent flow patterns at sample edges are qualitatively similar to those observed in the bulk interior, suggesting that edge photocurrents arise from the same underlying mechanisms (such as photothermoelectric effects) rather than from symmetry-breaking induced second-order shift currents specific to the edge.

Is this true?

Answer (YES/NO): YES